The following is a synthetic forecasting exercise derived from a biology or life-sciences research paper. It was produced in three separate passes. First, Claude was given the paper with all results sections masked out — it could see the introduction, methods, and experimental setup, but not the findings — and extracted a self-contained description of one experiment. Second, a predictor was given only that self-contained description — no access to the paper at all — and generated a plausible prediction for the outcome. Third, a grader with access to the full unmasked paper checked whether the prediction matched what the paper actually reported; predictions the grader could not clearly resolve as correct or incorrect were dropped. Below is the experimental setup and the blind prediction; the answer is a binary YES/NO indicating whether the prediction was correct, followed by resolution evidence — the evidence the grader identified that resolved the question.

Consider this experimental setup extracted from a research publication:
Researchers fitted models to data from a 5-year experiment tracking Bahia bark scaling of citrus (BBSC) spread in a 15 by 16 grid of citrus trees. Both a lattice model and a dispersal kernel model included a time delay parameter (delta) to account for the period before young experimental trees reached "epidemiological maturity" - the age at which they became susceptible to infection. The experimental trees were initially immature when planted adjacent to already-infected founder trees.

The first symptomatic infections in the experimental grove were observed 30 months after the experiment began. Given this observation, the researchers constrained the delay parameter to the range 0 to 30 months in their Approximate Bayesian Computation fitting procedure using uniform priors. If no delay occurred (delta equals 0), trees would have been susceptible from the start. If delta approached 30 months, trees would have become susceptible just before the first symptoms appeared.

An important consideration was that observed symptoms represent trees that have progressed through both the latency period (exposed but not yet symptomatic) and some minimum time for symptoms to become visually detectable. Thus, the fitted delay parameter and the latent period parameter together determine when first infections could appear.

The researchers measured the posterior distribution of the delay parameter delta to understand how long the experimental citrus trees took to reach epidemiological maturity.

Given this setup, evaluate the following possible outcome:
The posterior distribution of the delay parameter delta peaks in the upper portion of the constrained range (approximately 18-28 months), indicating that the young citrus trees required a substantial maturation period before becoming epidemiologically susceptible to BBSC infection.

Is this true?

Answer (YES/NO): YES